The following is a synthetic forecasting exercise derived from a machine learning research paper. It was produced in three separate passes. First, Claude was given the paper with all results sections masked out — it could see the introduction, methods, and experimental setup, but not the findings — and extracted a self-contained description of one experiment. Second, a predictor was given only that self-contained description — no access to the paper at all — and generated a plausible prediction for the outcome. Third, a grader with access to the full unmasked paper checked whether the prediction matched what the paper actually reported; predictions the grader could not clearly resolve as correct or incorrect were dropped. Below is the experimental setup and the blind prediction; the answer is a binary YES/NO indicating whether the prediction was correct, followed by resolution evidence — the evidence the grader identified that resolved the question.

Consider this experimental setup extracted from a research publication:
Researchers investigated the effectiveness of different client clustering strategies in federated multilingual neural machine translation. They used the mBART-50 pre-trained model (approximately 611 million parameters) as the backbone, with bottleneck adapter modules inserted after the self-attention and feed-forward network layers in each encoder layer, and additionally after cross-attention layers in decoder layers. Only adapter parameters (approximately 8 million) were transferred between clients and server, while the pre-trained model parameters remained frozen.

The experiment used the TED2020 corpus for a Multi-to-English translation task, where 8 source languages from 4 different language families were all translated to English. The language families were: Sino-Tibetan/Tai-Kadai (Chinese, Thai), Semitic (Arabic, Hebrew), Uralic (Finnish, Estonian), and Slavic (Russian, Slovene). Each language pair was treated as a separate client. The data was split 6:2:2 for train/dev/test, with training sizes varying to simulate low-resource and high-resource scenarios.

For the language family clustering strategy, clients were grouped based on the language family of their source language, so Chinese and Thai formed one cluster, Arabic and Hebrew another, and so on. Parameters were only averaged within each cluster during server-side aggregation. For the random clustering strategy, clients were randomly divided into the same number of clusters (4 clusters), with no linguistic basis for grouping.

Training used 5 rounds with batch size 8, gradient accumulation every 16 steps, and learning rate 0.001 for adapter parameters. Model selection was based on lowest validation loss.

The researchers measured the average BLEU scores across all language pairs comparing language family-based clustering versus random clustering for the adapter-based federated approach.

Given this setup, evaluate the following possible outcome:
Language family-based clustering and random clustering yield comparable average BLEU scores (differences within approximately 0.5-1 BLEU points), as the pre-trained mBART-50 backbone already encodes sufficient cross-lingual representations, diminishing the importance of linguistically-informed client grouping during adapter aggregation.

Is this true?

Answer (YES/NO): NO